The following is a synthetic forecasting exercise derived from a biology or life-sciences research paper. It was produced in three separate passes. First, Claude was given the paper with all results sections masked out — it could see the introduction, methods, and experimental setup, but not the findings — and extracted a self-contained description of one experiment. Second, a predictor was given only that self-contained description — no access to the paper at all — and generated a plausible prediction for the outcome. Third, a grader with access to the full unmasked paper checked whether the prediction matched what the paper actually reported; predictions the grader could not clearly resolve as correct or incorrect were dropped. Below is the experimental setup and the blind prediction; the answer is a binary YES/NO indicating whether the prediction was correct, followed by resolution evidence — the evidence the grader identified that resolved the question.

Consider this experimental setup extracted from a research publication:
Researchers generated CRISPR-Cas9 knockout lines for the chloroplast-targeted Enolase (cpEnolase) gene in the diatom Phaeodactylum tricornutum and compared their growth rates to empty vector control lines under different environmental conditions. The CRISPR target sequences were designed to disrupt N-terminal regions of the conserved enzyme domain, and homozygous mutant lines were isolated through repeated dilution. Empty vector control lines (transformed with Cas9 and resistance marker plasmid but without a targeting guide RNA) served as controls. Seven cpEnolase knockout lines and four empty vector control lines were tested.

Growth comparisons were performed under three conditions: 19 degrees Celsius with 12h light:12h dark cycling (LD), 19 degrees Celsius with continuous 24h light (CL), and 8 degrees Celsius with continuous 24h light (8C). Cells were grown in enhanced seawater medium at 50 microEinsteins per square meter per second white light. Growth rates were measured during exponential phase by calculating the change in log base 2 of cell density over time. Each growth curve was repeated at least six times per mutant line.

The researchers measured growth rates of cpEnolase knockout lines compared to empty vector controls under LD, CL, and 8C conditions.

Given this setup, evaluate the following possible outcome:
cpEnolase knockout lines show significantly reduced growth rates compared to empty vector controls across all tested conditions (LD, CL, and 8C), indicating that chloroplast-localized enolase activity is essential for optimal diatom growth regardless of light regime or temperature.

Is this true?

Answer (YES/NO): NO